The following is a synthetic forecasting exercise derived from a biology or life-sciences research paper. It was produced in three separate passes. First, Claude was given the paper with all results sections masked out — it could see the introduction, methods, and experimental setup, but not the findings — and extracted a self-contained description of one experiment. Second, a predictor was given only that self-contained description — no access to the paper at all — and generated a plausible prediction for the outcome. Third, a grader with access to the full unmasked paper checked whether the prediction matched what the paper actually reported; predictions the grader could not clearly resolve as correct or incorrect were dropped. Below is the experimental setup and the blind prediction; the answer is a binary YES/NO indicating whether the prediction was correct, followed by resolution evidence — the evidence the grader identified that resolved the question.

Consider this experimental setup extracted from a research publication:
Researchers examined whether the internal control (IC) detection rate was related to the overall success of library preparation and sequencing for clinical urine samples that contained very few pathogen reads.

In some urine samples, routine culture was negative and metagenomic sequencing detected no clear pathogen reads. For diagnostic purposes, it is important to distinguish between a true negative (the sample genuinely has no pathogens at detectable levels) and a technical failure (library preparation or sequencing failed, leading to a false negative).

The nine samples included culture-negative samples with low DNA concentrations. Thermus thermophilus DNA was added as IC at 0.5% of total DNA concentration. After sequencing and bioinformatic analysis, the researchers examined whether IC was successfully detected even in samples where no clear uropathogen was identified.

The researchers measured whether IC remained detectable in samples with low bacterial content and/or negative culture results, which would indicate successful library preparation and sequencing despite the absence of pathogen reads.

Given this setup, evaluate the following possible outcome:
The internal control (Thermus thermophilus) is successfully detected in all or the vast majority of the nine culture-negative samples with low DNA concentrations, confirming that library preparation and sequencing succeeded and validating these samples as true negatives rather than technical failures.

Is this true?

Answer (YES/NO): YES